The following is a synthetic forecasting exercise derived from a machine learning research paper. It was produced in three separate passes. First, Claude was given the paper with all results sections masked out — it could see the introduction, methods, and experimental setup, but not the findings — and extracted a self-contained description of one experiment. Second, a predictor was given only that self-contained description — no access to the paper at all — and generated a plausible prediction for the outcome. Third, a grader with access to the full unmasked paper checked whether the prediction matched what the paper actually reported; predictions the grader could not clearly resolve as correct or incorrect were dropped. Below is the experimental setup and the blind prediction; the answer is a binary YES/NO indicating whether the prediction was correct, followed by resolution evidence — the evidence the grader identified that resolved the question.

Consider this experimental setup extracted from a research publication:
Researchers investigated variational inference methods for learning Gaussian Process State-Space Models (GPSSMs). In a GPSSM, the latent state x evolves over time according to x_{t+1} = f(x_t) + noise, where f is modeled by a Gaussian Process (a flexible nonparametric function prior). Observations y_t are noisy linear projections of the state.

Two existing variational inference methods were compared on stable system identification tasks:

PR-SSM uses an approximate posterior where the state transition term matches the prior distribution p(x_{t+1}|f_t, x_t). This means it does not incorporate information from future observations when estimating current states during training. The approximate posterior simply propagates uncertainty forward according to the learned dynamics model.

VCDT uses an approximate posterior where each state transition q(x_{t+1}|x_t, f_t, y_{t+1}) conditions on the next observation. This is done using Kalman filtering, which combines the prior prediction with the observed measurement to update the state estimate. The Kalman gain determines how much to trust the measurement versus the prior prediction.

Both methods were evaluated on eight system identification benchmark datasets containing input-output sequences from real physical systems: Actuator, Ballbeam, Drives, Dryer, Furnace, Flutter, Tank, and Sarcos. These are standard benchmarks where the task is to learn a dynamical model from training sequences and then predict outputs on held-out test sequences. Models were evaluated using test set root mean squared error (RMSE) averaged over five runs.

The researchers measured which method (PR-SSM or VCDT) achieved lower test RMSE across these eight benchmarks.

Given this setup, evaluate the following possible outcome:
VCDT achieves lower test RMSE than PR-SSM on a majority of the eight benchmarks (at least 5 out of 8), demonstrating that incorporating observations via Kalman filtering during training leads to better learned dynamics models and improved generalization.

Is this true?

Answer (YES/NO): NO